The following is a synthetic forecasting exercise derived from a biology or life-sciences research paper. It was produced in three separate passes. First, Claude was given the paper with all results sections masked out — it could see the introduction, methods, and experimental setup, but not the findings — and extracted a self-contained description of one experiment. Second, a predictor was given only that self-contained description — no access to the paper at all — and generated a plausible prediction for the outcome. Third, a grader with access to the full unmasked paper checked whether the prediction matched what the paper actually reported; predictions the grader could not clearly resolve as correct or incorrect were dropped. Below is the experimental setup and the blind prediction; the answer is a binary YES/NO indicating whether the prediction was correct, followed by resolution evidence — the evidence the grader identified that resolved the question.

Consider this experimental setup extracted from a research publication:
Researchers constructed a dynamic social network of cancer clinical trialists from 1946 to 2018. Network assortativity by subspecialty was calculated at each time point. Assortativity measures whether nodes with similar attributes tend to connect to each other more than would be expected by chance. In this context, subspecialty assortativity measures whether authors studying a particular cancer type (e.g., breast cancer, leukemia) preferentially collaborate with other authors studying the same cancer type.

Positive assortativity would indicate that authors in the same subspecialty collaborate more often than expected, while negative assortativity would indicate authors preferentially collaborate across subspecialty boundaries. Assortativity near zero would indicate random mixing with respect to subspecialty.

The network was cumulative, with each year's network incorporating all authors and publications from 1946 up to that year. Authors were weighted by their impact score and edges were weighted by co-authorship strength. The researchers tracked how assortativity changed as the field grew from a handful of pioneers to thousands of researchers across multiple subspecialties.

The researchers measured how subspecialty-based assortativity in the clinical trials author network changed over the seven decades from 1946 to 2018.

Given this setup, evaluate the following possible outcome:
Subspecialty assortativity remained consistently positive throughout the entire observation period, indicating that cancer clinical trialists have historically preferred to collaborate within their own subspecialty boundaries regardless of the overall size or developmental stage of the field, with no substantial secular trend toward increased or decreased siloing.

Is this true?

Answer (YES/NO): NO